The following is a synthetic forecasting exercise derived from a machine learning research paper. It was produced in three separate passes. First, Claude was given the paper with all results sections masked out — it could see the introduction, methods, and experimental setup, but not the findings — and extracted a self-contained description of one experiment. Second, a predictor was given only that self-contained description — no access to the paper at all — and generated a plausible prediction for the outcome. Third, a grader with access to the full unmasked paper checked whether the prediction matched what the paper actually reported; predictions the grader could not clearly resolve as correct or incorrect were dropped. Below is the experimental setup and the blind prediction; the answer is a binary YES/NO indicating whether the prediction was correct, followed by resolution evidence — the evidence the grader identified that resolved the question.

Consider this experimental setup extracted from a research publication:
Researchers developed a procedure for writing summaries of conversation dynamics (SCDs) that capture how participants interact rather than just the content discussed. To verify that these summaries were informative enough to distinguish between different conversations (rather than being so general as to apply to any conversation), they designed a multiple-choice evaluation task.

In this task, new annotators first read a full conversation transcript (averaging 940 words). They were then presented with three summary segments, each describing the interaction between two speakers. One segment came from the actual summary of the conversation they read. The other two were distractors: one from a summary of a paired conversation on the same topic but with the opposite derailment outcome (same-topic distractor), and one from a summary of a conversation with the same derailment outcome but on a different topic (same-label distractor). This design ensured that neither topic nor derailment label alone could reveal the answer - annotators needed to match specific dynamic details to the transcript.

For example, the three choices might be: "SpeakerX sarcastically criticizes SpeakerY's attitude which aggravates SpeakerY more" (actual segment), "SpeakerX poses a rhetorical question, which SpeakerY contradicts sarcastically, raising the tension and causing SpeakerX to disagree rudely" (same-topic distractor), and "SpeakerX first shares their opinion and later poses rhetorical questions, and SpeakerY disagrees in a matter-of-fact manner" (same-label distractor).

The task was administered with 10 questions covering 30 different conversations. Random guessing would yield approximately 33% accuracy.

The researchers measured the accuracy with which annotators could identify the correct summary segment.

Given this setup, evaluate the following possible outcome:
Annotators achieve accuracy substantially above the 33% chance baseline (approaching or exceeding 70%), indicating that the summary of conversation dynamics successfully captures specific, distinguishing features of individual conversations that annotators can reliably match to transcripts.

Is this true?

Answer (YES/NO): YES